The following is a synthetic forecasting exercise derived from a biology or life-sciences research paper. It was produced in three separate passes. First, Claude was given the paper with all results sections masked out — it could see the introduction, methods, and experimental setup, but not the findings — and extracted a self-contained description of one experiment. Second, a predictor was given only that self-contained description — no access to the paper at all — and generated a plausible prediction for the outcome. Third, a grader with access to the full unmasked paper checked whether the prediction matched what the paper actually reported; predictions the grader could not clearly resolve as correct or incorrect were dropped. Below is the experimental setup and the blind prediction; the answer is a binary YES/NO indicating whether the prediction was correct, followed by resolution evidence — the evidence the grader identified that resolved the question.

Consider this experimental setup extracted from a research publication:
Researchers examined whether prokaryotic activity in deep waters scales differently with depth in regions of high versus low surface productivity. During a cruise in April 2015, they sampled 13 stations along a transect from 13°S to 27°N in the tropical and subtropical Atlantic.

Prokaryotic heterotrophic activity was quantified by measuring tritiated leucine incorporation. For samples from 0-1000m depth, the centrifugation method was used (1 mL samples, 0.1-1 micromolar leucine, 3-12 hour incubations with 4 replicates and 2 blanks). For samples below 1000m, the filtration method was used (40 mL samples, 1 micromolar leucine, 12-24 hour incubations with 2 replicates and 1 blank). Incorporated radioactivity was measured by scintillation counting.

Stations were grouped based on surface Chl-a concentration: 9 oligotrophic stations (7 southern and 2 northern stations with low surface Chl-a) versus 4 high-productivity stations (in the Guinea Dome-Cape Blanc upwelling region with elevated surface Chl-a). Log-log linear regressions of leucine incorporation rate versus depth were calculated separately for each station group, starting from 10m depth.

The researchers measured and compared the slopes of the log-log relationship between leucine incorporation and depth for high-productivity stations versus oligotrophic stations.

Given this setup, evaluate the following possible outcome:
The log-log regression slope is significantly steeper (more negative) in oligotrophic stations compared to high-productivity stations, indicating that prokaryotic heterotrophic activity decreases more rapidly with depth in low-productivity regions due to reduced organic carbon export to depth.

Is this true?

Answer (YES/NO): NO